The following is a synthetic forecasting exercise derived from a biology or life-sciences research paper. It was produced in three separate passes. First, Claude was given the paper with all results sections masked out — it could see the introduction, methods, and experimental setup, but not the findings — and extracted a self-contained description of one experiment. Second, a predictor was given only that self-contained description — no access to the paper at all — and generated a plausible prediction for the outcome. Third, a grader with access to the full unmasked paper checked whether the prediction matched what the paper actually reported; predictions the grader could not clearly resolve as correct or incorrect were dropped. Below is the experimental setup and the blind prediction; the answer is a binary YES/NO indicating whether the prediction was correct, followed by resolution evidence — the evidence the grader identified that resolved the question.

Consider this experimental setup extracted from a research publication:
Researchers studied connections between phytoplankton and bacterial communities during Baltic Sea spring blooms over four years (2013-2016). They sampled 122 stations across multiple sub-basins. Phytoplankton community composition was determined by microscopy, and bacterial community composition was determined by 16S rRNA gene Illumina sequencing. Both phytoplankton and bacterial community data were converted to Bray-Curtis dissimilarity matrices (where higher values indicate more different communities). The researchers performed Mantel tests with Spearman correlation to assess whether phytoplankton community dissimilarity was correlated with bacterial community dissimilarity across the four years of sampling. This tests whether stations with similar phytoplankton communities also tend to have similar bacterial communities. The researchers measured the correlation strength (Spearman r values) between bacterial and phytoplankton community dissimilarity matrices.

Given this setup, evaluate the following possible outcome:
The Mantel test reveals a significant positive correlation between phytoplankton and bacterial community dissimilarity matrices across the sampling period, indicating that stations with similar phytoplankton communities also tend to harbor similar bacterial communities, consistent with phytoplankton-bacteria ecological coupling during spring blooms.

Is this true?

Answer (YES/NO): YES